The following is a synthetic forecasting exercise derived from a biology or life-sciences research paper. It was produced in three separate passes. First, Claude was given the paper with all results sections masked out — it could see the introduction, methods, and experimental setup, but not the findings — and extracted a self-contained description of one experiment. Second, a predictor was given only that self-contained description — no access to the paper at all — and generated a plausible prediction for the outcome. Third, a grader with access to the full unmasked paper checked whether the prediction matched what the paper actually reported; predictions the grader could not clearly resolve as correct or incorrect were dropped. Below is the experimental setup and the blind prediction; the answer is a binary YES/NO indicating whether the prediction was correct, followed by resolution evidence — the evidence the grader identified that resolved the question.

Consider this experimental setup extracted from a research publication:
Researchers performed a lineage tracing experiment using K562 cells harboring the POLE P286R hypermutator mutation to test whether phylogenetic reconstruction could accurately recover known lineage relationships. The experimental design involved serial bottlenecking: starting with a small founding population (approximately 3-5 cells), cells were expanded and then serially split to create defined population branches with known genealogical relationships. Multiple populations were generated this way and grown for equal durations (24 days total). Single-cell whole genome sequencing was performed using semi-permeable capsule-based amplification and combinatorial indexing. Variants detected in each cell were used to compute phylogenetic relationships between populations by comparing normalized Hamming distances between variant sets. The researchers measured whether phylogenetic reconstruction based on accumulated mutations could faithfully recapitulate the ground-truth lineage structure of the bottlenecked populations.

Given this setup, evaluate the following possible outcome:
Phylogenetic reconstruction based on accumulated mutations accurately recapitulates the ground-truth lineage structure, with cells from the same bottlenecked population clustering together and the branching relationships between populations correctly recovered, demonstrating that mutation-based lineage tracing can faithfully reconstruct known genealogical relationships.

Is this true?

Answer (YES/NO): NO